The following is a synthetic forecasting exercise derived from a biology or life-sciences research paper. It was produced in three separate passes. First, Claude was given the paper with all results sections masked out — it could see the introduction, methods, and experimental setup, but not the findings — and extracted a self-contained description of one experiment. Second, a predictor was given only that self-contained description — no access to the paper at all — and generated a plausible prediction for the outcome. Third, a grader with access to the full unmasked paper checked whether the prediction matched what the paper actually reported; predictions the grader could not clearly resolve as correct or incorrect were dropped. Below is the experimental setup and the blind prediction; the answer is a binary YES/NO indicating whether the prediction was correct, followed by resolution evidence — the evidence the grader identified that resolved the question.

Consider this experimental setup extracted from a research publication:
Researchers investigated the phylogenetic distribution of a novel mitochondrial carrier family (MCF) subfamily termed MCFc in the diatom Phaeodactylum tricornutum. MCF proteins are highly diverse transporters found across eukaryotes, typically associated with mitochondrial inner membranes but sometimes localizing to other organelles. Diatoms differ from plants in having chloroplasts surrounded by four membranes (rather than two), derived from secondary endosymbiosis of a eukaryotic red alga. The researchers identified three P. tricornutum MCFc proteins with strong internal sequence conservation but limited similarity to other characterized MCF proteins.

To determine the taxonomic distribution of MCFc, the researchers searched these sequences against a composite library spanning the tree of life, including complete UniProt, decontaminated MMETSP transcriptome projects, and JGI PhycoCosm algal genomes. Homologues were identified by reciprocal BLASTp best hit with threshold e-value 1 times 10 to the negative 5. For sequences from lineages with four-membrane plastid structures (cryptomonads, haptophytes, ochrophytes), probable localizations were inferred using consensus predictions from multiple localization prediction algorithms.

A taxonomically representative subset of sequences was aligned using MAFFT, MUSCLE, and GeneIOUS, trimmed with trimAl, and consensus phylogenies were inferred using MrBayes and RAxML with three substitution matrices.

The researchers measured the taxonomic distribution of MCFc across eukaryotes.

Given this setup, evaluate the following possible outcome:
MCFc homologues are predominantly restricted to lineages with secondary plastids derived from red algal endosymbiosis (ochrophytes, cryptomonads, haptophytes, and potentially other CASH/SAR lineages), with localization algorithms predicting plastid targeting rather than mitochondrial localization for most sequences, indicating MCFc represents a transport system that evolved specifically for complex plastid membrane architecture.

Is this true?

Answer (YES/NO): NO